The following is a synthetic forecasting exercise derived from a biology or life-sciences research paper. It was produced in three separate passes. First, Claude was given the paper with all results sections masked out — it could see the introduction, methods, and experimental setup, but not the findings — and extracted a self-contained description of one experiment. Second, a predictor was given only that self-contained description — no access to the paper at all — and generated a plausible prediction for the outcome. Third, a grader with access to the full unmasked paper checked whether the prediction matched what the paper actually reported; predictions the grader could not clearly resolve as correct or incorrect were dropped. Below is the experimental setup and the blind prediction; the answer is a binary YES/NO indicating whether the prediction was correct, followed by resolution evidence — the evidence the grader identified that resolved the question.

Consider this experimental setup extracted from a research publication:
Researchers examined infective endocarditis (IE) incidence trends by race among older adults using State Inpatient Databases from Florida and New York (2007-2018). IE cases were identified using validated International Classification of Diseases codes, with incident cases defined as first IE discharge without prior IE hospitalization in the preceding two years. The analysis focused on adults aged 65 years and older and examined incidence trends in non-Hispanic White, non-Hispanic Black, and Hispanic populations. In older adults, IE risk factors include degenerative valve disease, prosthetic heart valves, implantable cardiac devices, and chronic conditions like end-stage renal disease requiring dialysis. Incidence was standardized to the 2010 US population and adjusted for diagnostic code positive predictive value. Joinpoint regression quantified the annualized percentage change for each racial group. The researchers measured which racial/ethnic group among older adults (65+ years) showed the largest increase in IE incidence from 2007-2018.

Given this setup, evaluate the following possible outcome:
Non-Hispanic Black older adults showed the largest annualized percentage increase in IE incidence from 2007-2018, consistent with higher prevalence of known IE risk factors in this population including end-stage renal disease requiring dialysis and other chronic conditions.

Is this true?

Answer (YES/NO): NO